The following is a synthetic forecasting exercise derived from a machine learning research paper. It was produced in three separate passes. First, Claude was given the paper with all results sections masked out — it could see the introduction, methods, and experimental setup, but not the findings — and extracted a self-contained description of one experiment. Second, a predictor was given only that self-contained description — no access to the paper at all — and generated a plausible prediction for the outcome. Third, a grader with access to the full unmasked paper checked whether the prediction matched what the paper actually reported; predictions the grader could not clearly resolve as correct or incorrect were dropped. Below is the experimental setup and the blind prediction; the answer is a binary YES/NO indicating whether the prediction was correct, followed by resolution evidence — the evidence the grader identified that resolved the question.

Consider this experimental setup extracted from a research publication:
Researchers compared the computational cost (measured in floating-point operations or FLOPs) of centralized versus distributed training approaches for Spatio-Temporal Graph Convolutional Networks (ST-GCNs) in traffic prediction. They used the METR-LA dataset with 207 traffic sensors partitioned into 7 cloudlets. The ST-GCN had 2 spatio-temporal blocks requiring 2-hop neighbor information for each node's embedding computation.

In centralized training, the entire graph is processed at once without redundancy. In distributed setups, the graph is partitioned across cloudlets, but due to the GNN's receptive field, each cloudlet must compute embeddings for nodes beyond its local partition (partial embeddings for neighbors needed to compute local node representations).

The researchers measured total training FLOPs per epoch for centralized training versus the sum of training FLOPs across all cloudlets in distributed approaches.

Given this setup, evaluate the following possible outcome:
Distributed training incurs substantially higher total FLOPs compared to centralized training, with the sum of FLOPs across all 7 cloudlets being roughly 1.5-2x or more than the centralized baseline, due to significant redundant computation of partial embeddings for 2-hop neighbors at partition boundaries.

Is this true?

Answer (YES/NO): YES